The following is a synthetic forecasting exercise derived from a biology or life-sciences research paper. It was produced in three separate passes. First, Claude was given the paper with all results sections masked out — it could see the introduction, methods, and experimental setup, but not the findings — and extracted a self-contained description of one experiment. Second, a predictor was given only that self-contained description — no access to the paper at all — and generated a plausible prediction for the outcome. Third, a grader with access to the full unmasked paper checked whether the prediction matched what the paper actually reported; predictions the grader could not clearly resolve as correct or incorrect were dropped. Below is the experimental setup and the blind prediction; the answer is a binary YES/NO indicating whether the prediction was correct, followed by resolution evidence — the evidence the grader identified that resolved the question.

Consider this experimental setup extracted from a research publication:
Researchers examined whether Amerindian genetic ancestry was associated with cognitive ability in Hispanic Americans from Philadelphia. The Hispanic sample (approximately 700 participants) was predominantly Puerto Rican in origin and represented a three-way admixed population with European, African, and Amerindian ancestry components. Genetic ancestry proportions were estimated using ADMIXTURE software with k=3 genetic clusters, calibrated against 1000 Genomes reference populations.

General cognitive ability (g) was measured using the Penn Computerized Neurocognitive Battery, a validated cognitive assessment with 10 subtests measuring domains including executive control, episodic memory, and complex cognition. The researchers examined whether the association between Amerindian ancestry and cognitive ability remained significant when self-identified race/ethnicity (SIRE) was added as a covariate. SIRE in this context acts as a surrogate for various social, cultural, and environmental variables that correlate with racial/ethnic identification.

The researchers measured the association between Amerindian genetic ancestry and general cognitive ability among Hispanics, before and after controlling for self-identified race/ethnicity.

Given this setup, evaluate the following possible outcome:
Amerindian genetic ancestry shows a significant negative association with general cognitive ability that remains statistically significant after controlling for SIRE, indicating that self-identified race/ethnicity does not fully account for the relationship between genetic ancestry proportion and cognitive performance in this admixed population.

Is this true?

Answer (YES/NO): NO